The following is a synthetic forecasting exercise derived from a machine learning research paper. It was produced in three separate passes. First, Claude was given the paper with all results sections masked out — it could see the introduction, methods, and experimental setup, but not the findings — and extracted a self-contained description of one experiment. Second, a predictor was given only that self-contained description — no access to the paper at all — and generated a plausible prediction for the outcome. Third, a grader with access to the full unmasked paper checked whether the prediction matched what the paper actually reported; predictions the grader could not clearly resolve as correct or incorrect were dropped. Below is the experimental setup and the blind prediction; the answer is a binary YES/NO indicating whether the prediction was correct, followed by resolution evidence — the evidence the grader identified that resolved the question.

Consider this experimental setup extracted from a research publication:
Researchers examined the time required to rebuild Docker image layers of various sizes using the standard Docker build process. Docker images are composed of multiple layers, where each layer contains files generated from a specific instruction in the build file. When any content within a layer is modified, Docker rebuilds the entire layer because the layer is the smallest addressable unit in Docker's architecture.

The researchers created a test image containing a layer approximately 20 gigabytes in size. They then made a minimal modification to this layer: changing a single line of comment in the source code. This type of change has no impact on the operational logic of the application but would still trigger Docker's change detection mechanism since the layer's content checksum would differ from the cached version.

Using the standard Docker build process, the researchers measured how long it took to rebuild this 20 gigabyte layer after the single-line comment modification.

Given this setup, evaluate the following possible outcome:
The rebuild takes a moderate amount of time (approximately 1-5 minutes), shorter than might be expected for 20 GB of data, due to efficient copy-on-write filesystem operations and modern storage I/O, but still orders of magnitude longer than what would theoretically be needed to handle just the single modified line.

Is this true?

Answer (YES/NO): NO